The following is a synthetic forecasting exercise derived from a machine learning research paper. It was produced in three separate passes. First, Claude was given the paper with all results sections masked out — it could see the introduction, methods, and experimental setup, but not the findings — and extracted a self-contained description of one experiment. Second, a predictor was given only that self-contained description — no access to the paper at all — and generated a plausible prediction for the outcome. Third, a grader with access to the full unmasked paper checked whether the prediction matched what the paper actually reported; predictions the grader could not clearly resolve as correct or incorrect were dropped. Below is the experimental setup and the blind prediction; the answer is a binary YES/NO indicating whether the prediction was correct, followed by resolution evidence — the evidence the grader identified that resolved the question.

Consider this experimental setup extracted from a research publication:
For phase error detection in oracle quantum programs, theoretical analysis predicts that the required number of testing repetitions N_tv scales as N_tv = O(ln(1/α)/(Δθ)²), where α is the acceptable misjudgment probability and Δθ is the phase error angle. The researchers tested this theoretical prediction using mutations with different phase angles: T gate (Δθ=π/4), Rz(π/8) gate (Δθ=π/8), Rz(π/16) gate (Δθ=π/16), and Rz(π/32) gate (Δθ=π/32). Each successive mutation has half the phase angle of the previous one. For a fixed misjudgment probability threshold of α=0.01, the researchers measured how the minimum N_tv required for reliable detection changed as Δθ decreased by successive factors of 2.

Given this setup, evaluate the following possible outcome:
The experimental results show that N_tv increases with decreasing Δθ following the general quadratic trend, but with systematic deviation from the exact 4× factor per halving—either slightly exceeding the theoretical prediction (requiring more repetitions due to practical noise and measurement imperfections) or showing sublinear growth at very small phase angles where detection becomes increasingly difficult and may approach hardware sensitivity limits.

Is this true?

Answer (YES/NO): NO